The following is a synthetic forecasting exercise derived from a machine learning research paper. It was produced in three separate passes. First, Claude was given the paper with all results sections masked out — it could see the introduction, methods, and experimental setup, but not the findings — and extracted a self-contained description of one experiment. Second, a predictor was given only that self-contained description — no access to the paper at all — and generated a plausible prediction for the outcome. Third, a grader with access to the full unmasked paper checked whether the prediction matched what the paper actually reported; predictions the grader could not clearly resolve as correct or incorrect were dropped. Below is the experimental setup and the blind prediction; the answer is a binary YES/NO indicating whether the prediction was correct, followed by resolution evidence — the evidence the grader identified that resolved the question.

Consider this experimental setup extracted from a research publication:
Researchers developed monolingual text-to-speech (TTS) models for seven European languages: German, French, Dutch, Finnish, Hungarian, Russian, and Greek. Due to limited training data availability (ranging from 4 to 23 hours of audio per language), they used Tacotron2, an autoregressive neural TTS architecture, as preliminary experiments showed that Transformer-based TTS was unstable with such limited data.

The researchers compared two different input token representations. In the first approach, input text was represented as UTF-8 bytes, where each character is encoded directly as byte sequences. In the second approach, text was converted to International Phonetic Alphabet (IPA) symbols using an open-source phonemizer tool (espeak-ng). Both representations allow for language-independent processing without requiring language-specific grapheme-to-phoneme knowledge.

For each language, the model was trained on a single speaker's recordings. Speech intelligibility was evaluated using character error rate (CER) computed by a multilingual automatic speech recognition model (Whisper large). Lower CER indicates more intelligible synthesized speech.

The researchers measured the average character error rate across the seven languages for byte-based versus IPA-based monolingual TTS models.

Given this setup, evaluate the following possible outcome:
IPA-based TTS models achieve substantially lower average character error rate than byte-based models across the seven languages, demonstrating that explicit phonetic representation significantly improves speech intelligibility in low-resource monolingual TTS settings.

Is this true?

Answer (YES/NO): YES